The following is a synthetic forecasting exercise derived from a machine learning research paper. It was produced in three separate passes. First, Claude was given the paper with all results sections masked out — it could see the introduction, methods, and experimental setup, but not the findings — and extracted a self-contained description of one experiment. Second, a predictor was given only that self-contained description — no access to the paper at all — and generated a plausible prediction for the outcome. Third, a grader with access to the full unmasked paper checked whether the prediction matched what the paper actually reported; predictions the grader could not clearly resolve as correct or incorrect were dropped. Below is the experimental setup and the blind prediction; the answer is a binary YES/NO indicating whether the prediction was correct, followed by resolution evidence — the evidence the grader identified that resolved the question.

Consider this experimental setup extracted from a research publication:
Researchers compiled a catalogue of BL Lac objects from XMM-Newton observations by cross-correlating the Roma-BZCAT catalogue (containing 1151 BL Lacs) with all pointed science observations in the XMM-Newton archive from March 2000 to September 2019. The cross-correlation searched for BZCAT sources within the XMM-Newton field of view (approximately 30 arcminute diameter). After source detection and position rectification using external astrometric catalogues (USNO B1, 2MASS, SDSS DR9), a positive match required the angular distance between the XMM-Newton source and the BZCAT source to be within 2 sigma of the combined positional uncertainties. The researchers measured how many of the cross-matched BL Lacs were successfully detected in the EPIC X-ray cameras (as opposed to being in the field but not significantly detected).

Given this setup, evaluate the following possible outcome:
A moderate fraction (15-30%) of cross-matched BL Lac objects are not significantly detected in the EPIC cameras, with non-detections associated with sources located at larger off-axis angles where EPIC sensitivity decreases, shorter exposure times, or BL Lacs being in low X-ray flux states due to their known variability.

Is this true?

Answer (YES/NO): NO